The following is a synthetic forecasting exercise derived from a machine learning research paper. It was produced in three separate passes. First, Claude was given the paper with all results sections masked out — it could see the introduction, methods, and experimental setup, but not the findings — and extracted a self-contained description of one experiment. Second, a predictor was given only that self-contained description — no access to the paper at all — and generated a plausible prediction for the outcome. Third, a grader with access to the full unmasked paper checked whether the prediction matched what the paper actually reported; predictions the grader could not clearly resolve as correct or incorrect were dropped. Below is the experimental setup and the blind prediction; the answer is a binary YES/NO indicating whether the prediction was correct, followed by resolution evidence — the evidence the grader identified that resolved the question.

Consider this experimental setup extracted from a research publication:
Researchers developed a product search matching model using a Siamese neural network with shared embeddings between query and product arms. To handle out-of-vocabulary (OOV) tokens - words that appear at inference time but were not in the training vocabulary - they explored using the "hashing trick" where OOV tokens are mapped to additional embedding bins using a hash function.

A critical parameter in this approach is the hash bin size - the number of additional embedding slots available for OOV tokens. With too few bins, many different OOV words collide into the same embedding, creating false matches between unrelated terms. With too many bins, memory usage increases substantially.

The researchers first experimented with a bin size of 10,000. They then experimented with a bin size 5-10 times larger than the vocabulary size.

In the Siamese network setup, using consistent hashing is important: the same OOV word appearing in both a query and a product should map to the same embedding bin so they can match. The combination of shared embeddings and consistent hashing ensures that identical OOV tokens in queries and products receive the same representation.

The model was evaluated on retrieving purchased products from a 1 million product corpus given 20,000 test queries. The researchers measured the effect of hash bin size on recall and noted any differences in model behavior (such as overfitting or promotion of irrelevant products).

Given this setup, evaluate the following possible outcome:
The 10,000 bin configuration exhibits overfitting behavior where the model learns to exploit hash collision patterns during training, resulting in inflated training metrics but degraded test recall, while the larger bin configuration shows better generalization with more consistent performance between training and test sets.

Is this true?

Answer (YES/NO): NO